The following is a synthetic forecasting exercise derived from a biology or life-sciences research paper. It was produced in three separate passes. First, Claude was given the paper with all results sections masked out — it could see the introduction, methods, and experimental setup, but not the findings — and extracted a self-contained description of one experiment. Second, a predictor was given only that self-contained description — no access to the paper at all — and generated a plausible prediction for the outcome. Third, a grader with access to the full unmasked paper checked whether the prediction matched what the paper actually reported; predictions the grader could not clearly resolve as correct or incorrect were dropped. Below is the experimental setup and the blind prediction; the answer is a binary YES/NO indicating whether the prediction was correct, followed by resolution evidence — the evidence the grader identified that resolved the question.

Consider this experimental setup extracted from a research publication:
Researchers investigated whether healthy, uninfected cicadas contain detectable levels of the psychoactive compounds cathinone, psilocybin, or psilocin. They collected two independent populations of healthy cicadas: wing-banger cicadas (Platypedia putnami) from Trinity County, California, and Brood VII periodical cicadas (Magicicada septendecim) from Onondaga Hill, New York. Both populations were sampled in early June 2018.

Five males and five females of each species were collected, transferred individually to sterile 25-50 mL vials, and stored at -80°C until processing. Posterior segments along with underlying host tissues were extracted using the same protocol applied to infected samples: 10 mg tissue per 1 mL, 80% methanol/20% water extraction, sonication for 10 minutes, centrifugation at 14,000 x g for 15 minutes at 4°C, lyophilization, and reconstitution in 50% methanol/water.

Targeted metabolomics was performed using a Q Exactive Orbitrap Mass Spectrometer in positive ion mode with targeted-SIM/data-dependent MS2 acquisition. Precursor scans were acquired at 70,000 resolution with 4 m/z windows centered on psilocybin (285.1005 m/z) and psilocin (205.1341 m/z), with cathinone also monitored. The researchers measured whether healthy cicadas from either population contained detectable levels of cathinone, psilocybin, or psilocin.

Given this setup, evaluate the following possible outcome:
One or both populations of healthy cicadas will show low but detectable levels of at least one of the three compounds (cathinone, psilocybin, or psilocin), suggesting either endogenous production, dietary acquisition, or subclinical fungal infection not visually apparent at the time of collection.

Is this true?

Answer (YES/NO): NO